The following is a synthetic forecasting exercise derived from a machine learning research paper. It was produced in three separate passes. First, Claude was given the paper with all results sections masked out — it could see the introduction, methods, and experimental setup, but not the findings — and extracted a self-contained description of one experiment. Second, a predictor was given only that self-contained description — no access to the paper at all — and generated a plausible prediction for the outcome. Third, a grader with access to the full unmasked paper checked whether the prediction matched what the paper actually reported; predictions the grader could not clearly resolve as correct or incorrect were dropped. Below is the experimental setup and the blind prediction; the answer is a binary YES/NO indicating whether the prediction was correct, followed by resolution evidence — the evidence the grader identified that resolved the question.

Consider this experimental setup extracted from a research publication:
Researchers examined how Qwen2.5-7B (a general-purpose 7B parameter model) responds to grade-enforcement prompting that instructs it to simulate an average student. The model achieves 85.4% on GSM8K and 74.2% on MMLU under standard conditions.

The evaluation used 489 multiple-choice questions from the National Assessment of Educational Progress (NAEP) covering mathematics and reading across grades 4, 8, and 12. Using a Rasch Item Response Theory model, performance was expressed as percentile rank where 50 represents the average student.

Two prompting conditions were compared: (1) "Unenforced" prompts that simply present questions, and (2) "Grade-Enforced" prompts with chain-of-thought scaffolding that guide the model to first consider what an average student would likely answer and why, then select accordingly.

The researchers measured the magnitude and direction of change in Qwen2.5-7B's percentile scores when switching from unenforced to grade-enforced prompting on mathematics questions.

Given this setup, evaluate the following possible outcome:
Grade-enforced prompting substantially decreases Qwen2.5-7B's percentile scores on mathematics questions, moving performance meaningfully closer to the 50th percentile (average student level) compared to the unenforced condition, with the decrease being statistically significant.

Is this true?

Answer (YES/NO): NO